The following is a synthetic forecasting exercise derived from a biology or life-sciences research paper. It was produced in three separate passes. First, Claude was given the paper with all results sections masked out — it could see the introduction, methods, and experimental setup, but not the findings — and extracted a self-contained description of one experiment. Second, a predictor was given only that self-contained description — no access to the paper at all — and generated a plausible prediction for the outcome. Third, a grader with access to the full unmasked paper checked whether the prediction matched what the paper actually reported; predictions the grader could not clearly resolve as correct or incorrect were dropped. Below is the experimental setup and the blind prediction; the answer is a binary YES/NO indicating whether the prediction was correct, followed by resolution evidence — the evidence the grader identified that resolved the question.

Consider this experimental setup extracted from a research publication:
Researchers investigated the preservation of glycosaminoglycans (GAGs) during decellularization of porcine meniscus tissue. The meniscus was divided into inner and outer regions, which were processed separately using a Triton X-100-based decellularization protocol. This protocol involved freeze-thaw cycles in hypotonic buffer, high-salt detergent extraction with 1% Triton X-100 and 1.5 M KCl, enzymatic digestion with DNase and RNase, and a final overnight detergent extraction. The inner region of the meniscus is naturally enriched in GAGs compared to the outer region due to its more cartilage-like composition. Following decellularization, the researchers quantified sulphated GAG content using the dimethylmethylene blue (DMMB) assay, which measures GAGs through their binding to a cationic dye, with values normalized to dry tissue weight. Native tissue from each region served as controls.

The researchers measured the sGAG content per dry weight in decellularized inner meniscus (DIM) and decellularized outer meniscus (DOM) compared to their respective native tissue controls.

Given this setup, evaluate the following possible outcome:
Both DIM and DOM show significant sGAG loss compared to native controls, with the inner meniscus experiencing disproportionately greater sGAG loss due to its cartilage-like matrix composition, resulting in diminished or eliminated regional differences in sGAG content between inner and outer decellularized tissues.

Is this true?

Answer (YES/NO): NO